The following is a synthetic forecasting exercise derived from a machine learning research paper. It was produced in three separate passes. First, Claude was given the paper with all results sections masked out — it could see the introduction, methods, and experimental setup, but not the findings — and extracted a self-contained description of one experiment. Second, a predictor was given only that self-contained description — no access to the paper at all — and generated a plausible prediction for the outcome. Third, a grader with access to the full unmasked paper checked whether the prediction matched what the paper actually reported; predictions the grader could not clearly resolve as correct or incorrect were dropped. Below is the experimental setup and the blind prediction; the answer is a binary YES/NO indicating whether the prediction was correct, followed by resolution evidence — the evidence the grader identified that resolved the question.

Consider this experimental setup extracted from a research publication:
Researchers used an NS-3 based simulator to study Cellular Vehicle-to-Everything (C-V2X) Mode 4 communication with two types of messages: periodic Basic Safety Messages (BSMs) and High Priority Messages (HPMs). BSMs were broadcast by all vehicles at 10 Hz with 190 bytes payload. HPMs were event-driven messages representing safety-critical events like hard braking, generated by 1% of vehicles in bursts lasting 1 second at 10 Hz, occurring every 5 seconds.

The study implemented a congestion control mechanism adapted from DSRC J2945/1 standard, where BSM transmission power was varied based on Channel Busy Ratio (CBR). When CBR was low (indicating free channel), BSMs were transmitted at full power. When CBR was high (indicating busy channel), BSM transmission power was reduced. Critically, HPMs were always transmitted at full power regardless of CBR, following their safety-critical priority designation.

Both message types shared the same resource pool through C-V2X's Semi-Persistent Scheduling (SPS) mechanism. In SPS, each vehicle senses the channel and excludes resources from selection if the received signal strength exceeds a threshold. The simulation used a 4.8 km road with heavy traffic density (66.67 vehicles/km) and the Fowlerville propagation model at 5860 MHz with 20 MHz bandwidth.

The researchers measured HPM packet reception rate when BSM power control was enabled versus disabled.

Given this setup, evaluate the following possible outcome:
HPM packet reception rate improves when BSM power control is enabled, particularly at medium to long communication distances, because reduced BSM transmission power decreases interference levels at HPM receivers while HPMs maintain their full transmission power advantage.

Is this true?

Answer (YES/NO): YES